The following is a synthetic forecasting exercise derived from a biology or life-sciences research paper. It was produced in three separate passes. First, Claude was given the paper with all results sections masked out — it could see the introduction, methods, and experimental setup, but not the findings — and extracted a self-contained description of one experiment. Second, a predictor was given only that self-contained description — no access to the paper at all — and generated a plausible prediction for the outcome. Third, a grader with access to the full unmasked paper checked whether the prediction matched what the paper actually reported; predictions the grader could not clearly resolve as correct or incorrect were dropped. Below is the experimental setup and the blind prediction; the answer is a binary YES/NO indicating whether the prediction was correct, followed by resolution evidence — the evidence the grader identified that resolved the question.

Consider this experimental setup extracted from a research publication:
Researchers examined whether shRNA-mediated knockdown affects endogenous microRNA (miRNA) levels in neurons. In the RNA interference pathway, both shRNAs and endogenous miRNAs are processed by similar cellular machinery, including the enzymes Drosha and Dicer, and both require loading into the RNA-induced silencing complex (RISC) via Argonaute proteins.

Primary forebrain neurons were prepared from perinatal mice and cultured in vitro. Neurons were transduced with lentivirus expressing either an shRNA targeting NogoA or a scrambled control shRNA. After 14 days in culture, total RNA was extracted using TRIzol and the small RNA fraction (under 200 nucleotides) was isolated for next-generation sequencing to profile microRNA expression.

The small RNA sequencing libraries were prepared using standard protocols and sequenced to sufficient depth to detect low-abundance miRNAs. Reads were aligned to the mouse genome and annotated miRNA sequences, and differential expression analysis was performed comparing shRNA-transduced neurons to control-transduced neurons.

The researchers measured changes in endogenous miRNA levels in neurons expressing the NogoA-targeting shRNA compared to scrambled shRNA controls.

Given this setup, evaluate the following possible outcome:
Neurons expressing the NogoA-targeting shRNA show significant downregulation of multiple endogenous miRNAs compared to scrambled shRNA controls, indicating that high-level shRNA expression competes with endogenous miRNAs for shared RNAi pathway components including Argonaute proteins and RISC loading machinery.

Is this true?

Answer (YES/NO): NO